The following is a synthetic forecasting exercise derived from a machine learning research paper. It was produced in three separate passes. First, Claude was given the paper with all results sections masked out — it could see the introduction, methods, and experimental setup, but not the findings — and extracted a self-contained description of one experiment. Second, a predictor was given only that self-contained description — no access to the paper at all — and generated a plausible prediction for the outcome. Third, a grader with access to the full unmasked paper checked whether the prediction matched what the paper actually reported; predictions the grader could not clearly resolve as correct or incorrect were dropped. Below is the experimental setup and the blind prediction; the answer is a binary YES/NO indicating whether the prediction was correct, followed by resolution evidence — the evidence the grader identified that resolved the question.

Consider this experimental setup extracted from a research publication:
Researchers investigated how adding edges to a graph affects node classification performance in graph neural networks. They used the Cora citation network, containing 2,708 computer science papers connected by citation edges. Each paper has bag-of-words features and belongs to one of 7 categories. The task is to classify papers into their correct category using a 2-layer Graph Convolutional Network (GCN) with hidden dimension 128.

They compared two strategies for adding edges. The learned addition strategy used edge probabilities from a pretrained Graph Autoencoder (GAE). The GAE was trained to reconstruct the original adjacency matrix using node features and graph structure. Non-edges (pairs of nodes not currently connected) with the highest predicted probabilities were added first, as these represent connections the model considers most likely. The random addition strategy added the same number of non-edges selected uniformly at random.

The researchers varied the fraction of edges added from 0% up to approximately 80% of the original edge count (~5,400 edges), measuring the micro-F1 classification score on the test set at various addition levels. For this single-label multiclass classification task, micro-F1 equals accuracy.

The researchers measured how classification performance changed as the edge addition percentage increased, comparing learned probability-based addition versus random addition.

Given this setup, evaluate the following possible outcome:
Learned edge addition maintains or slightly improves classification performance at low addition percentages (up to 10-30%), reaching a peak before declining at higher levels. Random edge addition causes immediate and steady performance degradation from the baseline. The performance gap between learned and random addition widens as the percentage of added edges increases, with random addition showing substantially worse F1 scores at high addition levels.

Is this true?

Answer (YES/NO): NO